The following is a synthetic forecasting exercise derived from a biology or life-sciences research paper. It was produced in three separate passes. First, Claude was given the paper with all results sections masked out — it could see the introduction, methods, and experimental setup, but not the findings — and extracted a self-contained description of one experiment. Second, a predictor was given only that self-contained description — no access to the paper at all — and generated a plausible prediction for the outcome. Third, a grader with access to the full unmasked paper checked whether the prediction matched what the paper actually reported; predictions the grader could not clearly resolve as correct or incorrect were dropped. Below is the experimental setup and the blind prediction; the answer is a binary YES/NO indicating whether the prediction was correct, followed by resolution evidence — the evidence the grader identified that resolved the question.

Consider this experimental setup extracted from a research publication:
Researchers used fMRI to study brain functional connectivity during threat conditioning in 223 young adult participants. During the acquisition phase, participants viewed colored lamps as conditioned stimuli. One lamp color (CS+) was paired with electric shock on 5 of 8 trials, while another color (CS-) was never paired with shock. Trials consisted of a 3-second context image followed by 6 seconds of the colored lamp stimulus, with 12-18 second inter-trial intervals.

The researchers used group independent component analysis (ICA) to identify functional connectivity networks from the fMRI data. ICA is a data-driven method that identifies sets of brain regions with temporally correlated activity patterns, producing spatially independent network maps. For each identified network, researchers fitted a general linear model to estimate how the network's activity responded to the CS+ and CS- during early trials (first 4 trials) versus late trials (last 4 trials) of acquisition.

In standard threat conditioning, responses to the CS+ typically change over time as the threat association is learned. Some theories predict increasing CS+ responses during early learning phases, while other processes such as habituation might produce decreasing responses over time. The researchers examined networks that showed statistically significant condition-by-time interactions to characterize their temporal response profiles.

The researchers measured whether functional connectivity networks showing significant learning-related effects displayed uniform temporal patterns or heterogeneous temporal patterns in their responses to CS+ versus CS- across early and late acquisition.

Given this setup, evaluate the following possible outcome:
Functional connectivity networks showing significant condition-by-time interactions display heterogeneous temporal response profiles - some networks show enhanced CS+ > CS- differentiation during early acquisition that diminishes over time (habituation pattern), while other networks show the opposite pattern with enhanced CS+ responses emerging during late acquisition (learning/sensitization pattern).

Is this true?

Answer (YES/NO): NO